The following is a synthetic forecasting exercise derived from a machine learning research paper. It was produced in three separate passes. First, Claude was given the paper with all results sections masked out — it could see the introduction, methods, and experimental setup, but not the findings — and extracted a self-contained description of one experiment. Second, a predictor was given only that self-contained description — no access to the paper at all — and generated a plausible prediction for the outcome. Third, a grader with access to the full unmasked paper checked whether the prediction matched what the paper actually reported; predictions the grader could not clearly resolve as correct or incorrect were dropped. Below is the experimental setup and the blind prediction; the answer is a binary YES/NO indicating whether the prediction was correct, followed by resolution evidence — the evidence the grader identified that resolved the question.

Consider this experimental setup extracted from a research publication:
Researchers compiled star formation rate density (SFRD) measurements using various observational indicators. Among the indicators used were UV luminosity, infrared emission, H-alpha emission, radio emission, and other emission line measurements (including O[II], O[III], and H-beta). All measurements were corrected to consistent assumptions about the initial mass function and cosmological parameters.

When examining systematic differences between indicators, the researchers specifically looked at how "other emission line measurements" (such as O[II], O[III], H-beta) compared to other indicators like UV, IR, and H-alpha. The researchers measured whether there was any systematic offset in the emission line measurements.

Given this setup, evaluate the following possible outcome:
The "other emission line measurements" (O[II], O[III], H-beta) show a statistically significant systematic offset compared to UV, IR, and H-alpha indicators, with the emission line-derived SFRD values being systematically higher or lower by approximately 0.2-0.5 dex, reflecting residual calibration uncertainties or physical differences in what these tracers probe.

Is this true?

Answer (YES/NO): NO